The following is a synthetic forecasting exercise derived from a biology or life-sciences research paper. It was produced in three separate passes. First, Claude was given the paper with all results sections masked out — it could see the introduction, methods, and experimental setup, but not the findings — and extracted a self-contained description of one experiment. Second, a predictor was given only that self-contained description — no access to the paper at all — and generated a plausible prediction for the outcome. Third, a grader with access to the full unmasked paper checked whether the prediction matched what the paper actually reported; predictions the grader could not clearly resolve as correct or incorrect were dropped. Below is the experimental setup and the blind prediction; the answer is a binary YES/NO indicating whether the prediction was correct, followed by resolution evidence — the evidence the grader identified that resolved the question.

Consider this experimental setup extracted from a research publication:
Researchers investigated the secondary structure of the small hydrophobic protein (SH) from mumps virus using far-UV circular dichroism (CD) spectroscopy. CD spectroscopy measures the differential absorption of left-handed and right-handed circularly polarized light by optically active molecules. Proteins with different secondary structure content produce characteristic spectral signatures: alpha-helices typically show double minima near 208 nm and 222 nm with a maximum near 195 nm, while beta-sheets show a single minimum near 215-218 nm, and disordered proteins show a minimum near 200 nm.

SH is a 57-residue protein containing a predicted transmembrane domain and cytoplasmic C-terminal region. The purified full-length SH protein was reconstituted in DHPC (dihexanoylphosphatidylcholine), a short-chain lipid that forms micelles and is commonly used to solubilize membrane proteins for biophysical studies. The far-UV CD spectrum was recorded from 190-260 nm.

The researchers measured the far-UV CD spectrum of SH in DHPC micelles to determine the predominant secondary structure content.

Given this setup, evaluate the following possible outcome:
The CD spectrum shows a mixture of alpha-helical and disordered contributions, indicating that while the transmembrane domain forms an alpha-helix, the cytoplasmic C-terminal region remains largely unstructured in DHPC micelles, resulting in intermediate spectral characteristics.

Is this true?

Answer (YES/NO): NO